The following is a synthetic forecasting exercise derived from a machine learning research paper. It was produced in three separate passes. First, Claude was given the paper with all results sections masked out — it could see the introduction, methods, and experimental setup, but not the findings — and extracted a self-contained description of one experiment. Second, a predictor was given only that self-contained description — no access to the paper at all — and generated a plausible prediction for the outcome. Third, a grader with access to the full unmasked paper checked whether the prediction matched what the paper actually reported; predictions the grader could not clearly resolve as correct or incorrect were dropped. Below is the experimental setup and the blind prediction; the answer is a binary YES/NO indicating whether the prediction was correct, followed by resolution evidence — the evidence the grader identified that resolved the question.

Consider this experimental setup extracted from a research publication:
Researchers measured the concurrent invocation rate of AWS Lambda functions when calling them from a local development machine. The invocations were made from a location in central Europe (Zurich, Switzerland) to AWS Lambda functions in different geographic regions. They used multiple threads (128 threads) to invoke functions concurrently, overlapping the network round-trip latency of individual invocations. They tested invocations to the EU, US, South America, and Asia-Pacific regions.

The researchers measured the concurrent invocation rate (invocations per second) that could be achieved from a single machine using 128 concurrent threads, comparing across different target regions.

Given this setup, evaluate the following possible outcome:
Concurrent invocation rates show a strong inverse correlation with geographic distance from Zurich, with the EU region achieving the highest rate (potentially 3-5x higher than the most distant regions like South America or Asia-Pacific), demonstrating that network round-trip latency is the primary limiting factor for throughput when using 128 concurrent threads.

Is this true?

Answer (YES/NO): NO